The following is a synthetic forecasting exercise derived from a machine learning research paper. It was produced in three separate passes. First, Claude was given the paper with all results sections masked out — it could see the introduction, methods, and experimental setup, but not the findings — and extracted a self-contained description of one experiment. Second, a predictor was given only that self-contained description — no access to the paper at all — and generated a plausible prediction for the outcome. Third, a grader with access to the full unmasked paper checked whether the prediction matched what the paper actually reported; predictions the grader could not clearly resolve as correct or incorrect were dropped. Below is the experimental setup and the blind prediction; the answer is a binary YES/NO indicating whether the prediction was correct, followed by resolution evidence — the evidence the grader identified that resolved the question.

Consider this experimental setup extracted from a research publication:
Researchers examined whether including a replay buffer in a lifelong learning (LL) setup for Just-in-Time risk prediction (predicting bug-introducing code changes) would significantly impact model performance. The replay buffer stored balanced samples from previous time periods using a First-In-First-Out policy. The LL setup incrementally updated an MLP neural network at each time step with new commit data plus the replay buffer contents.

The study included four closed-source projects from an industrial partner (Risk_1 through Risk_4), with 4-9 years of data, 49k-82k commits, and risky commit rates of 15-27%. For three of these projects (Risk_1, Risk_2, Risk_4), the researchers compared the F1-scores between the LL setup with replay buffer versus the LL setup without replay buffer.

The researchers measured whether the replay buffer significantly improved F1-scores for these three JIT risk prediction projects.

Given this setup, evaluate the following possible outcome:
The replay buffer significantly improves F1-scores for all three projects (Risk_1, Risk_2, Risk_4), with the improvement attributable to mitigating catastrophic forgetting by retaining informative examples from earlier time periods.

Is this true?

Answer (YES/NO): NO